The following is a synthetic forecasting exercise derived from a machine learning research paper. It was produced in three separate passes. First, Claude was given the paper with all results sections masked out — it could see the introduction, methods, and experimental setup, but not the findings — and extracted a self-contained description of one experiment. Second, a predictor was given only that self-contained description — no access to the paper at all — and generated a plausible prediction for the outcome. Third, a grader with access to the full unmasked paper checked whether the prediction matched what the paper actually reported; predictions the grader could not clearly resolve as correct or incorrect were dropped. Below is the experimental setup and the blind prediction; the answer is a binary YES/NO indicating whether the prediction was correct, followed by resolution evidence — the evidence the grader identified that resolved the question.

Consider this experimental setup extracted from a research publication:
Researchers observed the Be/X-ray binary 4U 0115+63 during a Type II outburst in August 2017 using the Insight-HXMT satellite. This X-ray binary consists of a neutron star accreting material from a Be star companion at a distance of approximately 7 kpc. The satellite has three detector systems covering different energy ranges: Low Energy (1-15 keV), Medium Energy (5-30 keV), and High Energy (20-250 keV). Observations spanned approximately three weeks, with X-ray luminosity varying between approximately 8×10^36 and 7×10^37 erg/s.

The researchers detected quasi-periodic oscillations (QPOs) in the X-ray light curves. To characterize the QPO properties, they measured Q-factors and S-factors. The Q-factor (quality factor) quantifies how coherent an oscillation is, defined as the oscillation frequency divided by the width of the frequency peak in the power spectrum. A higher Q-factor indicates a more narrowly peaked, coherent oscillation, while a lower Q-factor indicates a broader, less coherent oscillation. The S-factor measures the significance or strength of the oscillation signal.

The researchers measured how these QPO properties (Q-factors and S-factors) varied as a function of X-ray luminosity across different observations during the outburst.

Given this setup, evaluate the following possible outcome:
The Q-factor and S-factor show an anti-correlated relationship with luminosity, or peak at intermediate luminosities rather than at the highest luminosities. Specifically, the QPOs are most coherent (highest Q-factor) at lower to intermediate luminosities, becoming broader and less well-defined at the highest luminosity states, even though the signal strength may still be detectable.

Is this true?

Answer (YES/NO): NO